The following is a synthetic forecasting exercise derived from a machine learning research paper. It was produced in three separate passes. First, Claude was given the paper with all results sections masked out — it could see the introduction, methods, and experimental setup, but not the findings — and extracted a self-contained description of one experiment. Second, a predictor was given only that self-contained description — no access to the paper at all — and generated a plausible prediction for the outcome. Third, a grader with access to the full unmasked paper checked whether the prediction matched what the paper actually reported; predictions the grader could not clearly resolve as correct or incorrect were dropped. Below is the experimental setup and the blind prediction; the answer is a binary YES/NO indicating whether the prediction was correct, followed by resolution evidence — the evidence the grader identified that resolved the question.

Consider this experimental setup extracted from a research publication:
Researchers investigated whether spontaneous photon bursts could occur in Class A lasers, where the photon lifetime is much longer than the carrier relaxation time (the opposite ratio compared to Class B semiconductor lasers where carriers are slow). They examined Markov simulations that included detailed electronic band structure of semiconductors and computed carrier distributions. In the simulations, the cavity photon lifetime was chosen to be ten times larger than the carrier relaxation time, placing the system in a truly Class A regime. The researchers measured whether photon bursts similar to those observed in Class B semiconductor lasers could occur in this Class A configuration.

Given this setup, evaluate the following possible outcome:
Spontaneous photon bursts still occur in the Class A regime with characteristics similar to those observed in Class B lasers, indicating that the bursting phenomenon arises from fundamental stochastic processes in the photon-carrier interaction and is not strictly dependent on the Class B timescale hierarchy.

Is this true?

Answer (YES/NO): YES